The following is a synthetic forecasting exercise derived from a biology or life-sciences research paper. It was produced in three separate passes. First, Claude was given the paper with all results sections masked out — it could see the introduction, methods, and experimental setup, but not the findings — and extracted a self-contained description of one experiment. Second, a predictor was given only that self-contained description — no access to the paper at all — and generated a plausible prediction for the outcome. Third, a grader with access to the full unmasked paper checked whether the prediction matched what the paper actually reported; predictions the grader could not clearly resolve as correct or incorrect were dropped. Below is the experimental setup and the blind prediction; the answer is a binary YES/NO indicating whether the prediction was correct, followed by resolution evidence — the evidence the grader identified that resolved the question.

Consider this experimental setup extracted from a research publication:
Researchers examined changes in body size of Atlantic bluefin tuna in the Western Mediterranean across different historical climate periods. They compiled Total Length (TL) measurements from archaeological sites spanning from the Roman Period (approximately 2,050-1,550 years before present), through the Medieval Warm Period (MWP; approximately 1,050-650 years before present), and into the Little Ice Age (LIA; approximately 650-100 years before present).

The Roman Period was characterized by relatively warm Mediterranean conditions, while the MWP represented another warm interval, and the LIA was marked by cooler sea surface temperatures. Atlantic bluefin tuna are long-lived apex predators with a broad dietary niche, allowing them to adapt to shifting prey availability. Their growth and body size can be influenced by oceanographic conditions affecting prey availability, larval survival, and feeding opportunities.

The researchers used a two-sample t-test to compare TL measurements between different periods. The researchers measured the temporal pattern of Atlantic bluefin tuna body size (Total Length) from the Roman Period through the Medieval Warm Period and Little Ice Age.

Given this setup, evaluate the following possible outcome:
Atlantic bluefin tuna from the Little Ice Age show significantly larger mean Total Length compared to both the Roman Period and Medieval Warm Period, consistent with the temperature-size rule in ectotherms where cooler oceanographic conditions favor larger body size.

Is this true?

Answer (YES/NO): NO